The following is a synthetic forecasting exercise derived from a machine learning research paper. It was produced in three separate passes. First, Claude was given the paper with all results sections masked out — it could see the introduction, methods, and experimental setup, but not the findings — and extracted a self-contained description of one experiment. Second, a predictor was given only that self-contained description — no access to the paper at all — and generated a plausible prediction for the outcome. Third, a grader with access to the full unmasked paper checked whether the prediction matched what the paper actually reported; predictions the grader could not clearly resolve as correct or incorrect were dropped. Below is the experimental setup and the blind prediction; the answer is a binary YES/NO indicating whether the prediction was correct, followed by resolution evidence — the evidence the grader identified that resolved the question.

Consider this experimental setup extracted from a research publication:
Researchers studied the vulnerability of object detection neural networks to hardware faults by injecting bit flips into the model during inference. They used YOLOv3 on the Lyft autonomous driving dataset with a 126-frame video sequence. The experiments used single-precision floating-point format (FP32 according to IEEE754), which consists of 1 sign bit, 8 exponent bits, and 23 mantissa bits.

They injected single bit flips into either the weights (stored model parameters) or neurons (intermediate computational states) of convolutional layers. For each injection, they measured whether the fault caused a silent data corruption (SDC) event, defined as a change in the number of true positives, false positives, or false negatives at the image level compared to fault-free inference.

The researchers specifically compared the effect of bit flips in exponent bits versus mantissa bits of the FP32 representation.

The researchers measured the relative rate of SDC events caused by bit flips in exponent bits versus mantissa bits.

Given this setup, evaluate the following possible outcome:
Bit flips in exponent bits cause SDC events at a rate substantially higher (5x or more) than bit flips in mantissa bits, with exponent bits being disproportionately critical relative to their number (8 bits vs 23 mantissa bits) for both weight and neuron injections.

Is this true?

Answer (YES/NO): YES